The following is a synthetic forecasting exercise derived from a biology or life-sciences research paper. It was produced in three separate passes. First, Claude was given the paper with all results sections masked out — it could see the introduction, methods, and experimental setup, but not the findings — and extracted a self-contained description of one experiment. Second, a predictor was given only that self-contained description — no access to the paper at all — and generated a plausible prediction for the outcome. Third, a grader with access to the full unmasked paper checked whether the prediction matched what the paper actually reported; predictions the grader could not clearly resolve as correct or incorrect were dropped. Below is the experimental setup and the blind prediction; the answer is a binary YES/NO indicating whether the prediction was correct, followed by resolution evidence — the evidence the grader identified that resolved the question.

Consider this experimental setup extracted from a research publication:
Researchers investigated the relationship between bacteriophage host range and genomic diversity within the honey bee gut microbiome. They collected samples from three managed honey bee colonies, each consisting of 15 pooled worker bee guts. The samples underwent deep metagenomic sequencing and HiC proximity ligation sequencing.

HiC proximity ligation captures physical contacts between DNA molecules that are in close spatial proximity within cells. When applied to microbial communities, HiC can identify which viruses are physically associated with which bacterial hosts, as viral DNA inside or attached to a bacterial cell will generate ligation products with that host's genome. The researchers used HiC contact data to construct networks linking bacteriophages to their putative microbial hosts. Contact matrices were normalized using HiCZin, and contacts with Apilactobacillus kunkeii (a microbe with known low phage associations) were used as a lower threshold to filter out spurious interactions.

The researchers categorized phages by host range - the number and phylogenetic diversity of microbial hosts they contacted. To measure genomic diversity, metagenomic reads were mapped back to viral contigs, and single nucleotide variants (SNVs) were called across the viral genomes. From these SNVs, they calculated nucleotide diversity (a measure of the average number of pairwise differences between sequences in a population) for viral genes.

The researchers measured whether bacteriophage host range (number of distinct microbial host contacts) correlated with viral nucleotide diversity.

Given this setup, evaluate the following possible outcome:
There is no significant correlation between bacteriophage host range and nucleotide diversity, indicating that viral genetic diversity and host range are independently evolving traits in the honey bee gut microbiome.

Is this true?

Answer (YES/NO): NO